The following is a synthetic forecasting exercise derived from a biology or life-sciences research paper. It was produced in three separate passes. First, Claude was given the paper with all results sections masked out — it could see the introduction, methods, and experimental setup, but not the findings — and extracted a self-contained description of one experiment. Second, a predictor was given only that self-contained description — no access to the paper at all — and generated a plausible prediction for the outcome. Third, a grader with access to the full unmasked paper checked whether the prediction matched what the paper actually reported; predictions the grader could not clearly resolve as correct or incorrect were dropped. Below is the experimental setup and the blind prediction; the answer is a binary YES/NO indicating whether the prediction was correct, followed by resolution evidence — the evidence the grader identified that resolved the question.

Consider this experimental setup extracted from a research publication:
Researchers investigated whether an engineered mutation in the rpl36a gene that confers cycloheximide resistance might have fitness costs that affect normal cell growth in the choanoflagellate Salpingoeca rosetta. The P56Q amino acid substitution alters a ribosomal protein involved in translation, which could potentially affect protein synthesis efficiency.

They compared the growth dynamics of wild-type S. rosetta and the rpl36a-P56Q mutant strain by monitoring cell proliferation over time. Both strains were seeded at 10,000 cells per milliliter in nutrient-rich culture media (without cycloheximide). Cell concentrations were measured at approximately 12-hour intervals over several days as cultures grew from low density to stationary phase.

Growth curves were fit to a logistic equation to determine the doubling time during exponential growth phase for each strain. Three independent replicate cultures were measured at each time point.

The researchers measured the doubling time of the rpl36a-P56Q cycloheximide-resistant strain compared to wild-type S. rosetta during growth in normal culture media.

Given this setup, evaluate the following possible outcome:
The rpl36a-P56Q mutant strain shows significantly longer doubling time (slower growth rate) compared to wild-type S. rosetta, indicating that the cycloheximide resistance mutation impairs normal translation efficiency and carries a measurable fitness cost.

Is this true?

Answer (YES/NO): NO